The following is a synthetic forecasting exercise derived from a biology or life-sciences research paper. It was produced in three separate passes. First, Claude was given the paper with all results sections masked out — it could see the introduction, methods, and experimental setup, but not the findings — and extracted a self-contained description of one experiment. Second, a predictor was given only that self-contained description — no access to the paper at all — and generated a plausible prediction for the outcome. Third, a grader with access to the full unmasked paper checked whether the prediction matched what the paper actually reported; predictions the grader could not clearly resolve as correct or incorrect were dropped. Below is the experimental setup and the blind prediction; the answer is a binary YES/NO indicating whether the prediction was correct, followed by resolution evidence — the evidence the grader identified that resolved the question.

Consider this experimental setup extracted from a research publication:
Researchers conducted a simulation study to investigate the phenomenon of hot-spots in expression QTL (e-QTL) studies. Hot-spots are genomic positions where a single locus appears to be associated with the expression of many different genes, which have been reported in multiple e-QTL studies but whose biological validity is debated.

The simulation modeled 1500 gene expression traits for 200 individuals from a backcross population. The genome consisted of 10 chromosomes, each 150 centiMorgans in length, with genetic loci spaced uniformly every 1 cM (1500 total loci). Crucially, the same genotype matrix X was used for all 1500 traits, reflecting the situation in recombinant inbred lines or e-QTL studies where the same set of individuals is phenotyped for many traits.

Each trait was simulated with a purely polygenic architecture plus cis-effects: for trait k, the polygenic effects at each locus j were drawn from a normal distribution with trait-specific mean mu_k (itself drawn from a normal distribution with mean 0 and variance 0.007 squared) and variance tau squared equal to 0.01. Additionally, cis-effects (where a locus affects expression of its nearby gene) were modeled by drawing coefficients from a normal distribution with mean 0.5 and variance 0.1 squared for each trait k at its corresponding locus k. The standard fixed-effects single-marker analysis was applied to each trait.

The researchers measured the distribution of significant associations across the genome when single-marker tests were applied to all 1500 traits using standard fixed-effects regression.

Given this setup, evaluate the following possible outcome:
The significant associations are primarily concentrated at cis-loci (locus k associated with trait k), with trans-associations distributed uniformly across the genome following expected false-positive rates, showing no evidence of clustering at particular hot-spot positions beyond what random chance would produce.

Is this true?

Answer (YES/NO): NO